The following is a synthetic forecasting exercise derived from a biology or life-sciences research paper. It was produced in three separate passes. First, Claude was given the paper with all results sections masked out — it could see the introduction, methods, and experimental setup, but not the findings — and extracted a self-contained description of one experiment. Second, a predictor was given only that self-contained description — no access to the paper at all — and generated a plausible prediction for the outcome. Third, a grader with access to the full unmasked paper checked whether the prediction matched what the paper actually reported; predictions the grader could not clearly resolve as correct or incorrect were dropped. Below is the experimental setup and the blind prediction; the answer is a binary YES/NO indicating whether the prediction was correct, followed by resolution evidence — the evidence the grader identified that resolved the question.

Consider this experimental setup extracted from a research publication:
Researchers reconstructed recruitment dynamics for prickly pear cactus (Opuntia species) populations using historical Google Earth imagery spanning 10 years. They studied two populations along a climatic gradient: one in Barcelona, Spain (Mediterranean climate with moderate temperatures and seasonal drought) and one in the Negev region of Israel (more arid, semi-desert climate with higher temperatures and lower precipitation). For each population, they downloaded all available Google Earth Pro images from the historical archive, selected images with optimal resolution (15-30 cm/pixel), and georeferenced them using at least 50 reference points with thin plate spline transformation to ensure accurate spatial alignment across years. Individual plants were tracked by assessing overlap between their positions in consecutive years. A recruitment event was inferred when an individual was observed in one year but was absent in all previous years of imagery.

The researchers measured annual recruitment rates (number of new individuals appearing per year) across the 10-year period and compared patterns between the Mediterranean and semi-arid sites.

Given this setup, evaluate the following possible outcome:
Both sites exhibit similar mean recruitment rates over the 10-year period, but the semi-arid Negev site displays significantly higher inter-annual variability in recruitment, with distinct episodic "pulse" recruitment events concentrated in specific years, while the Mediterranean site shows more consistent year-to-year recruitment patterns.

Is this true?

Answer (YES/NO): NO